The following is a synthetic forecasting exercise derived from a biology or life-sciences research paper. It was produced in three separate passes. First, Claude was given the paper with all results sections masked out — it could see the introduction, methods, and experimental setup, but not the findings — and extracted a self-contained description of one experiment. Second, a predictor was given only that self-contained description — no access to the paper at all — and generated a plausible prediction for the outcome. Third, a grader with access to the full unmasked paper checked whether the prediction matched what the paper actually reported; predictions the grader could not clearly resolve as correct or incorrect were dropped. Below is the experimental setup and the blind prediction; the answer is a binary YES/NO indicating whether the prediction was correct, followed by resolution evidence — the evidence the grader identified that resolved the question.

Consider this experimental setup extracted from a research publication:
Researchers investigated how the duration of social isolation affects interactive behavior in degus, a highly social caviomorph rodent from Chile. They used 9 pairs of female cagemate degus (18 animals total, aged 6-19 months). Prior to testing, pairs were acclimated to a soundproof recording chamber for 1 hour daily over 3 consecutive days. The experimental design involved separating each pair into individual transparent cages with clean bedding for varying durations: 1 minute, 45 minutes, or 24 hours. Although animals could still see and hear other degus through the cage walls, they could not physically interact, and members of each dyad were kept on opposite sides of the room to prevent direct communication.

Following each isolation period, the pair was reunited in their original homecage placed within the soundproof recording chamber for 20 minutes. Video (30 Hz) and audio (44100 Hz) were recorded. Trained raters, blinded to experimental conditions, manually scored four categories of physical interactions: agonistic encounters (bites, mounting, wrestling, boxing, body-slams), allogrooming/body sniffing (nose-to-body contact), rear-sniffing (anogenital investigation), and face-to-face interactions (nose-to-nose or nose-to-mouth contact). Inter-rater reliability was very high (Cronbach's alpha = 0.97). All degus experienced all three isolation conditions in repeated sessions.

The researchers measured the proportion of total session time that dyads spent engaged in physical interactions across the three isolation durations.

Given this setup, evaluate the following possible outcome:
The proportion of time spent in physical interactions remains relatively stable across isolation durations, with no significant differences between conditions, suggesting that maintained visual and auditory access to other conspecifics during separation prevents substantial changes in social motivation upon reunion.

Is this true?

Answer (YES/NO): NO